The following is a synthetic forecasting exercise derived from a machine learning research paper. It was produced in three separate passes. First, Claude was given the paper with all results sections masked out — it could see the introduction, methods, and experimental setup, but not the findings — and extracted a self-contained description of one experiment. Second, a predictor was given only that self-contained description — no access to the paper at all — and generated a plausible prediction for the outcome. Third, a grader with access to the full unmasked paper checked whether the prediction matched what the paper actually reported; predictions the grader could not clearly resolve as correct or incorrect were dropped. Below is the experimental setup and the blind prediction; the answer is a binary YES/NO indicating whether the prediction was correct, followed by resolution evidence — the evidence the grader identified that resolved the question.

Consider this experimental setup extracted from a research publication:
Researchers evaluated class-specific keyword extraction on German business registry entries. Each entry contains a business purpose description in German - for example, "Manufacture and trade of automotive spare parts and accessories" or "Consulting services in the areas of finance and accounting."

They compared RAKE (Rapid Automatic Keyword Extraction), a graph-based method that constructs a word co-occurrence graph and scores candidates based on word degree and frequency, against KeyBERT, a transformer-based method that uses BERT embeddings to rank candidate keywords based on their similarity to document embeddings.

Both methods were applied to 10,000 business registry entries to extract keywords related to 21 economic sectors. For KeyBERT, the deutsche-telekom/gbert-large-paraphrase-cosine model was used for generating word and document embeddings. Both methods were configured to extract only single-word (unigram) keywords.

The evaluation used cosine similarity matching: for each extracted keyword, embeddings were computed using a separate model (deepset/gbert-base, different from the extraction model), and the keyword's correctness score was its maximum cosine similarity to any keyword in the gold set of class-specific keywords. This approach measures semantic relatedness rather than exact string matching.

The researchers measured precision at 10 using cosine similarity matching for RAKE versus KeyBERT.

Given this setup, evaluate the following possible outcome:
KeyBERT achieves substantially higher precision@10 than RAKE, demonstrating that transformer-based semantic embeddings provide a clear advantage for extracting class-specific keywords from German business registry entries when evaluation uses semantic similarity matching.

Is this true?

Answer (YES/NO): NO